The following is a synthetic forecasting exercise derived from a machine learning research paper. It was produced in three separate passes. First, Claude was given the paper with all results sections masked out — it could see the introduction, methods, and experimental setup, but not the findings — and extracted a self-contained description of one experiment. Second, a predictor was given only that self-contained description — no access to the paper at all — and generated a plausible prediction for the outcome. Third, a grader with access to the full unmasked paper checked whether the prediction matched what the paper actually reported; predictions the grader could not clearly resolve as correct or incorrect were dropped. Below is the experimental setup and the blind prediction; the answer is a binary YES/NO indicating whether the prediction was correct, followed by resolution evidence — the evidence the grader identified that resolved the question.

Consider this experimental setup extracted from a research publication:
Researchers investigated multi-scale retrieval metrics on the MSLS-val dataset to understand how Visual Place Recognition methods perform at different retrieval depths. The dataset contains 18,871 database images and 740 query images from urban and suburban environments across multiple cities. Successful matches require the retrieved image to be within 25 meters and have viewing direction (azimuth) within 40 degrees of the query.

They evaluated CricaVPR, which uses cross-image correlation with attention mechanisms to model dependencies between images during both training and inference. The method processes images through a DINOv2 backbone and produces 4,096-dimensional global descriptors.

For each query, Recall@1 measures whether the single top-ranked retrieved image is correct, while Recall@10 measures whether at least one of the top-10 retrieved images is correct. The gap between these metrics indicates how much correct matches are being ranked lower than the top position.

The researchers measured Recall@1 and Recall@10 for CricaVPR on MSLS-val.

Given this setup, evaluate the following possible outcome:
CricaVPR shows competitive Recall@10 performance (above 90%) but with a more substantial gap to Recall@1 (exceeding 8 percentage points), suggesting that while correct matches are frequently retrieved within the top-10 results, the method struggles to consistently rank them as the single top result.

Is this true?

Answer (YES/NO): NO